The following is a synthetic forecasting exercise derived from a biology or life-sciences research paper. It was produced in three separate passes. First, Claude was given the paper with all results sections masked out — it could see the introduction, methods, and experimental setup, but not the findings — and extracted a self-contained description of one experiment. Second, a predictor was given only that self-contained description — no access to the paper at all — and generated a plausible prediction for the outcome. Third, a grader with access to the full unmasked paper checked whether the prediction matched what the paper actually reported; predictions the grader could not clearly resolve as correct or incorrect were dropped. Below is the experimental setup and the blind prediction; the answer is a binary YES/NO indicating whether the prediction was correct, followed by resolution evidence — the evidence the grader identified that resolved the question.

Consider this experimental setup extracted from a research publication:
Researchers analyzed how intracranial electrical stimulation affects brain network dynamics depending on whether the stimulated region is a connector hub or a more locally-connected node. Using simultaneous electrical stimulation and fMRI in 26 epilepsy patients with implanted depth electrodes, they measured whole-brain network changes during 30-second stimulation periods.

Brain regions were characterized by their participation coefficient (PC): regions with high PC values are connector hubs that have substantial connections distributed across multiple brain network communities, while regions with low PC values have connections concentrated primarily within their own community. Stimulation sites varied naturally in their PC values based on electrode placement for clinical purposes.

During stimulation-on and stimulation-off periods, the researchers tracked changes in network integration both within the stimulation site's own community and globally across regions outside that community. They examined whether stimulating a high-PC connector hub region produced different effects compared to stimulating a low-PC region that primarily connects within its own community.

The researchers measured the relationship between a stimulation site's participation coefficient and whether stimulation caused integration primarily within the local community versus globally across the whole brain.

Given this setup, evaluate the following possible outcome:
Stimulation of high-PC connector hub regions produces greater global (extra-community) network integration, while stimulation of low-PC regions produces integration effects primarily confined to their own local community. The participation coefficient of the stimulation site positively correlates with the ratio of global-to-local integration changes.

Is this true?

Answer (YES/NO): YES